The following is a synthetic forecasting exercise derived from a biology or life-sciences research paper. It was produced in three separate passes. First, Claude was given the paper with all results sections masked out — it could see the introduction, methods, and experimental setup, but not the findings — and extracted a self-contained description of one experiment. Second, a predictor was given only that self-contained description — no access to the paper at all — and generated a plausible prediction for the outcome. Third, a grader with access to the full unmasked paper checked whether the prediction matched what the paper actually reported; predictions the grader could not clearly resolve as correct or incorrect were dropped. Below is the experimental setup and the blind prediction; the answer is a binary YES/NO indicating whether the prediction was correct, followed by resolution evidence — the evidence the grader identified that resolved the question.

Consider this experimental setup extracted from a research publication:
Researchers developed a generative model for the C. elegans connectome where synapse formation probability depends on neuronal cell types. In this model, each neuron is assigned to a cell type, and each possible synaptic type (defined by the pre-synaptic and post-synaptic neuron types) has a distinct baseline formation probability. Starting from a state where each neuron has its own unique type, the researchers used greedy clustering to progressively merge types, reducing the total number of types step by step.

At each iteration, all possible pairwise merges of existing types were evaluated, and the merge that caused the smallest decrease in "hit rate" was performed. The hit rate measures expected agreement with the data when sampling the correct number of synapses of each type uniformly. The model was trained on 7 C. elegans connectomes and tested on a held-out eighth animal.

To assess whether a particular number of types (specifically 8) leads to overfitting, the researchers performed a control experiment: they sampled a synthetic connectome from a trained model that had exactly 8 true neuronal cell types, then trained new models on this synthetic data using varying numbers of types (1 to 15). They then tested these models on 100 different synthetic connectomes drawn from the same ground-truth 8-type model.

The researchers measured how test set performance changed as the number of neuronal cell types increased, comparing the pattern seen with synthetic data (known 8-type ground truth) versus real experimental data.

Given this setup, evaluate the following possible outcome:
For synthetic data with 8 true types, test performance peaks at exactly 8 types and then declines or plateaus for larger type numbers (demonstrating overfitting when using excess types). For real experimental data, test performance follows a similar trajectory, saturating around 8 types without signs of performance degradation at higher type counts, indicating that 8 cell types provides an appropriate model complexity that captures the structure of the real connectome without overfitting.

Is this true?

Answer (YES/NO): NO